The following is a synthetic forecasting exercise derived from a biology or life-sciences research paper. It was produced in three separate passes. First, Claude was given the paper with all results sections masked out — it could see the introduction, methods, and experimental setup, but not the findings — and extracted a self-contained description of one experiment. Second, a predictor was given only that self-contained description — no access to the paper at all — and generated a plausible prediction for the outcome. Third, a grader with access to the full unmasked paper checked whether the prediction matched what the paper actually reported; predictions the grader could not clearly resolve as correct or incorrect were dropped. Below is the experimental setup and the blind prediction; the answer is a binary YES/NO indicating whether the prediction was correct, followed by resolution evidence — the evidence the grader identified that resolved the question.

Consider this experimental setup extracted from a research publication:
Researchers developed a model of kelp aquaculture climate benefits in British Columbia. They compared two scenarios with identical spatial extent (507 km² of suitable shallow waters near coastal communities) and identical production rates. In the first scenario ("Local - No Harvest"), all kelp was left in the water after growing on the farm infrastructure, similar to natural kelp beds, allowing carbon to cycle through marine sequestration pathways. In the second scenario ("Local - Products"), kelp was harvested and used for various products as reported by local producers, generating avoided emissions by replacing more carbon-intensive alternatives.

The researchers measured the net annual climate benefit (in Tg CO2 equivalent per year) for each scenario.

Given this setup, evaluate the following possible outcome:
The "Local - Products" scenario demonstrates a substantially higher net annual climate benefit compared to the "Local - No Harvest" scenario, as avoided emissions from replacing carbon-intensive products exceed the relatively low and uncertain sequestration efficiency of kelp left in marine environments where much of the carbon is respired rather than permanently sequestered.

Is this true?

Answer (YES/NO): YES